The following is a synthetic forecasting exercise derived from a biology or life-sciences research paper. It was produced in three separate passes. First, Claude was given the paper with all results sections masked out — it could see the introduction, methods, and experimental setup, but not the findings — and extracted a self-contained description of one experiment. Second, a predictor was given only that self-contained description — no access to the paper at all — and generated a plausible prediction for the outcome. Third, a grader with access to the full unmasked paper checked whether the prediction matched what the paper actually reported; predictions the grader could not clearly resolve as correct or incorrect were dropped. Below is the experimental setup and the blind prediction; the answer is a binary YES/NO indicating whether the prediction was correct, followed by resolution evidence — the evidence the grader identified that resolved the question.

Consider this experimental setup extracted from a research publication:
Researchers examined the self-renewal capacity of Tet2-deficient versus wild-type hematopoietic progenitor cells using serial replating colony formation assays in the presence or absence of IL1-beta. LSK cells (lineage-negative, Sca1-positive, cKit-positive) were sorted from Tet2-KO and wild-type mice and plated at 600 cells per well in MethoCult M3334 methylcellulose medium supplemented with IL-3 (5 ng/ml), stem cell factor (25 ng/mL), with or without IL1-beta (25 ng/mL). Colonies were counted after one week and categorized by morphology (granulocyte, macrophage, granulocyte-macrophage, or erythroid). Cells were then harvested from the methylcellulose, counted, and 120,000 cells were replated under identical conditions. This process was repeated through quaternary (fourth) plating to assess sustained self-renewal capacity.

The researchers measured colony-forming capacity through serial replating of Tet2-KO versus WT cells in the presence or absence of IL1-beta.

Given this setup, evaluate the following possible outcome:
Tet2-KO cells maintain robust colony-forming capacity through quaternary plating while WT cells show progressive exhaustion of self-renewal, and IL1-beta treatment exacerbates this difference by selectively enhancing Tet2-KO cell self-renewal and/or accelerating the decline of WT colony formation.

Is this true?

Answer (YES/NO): YES